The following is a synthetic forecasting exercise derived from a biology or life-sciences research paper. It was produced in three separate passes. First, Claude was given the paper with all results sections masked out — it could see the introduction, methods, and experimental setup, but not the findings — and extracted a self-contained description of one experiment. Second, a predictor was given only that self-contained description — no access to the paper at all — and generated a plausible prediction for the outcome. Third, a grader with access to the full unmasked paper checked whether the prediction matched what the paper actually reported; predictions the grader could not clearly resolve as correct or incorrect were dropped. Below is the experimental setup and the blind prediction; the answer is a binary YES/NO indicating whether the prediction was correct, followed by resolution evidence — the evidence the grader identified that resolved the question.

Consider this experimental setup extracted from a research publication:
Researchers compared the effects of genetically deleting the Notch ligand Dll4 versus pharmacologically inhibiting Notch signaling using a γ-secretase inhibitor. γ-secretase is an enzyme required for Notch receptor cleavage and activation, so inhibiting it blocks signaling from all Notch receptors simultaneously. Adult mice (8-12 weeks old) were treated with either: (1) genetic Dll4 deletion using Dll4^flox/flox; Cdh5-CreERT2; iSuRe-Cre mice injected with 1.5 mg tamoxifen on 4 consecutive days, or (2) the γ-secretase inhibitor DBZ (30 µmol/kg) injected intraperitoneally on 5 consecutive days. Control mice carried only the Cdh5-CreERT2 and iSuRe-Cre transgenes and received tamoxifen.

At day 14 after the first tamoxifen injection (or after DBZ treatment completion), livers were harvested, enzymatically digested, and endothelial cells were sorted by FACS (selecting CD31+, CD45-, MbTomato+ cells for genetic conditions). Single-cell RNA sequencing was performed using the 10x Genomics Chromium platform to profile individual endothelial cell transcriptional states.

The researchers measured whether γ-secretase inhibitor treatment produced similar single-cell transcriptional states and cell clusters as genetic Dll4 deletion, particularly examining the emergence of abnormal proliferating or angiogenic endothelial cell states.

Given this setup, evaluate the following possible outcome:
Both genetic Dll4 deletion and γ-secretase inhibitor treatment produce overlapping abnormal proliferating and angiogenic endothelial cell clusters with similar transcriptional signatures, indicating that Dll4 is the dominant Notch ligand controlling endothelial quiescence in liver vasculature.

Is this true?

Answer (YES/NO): NO